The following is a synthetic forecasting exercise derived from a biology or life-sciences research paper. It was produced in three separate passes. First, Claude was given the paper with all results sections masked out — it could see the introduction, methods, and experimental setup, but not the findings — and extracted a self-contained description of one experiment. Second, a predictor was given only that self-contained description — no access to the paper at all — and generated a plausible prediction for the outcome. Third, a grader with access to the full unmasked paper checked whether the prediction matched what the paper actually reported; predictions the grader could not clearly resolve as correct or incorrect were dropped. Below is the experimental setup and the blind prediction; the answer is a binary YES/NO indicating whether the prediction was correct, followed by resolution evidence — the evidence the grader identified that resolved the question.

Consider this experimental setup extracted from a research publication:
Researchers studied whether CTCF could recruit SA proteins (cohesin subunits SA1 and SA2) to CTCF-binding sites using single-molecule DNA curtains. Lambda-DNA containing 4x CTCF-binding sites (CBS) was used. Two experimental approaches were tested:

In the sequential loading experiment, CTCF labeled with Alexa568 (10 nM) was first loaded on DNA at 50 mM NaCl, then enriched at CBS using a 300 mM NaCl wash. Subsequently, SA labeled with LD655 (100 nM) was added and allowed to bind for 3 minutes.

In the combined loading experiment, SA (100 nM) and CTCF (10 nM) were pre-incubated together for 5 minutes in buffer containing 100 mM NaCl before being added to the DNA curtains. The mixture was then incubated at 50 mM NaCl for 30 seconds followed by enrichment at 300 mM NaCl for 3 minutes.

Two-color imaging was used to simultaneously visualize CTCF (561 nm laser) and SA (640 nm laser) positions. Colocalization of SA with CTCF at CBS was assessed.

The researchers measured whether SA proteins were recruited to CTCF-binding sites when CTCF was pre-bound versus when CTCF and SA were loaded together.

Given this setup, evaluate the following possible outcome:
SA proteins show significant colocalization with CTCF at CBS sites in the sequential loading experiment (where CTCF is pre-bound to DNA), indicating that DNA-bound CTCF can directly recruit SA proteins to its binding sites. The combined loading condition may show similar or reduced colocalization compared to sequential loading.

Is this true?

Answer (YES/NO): NO